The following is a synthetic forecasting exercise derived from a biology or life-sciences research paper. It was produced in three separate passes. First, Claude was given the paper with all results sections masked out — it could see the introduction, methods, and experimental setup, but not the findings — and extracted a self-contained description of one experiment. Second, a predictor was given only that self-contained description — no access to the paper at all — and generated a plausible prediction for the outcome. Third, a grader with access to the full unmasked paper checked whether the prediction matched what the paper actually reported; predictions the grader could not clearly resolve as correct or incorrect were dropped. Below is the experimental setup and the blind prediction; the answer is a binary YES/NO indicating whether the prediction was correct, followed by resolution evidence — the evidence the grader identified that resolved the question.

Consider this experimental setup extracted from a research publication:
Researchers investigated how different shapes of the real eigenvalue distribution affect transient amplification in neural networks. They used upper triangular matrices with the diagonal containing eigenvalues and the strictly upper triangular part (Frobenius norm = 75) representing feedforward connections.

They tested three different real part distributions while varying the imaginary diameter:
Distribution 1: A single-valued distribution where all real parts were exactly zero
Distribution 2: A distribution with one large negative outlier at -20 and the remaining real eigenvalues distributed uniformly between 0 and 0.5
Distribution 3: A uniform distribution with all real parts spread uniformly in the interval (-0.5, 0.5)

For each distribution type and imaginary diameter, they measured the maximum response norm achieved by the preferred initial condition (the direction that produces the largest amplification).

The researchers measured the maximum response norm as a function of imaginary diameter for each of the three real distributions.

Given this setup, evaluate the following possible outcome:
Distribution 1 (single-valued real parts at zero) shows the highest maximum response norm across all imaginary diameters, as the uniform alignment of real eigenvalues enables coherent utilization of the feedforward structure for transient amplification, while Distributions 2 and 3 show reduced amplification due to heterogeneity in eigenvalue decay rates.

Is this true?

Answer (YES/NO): NO